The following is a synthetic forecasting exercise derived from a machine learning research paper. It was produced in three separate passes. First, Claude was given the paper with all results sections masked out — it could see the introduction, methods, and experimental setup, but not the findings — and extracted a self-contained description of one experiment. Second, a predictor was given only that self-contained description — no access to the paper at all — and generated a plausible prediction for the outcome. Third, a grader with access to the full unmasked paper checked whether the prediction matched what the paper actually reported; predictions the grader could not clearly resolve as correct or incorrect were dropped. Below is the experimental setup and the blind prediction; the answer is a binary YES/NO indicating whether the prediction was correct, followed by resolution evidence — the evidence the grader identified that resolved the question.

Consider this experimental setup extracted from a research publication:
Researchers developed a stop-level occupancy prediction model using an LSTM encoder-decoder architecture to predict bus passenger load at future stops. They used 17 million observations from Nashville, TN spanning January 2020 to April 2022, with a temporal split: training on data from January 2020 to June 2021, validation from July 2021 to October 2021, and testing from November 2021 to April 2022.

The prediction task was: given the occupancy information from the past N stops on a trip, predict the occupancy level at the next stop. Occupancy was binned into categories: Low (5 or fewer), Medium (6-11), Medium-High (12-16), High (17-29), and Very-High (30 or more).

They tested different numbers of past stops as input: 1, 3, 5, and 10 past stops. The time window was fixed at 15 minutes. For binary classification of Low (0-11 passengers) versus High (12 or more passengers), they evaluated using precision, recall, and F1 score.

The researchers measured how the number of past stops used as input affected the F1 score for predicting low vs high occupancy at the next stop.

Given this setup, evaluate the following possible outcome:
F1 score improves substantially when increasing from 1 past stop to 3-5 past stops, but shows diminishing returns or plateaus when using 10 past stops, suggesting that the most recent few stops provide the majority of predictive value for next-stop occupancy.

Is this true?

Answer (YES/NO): NO